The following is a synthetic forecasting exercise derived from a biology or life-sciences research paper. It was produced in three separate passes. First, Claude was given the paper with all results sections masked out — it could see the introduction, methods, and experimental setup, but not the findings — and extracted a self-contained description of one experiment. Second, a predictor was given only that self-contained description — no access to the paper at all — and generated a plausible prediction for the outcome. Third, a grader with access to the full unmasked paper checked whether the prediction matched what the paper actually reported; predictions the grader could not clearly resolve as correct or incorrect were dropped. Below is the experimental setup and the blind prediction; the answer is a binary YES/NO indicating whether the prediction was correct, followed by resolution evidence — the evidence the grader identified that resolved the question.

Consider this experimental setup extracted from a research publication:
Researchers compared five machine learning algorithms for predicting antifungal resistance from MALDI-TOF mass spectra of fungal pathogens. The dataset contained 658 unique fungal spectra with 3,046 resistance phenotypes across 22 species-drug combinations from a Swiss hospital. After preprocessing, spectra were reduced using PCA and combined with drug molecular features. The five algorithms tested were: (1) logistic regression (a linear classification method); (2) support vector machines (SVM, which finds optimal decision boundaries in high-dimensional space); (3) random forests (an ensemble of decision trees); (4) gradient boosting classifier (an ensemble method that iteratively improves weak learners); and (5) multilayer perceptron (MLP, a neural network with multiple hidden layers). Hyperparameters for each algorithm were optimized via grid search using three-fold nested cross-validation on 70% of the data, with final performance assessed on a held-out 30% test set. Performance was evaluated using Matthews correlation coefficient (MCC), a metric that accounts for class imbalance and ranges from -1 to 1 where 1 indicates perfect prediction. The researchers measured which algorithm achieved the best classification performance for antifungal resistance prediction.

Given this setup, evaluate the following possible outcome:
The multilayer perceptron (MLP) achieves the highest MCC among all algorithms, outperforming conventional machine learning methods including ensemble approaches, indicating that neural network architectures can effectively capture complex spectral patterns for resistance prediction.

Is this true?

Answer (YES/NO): YES